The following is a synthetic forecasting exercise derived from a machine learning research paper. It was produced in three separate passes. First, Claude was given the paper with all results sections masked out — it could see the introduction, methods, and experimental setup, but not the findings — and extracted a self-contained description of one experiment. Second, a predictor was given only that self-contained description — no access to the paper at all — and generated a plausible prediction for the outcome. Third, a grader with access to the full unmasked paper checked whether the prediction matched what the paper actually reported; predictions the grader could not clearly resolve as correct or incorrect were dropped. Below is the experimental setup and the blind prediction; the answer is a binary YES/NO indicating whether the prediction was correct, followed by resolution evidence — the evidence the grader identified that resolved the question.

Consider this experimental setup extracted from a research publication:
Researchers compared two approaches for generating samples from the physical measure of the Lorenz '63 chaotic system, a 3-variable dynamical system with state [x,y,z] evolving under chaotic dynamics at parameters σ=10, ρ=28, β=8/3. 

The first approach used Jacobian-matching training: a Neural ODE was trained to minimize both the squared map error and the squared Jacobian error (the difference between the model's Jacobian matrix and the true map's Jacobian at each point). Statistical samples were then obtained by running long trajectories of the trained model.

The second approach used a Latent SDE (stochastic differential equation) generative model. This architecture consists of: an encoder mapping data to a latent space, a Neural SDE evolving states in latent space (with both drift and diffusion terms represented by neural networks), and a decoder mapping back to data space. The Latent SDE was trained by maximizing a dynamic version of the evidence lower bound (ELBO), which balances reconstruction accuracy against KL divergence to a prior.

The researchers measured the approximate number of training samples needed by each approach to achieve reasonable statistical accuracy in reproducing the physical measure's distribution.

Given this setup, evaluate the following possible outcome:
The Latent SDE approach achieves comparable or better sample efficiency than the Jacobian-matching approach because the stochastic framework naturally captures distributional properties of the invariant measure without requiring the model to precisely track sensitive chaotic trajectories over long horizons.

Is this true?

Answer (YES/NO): NO